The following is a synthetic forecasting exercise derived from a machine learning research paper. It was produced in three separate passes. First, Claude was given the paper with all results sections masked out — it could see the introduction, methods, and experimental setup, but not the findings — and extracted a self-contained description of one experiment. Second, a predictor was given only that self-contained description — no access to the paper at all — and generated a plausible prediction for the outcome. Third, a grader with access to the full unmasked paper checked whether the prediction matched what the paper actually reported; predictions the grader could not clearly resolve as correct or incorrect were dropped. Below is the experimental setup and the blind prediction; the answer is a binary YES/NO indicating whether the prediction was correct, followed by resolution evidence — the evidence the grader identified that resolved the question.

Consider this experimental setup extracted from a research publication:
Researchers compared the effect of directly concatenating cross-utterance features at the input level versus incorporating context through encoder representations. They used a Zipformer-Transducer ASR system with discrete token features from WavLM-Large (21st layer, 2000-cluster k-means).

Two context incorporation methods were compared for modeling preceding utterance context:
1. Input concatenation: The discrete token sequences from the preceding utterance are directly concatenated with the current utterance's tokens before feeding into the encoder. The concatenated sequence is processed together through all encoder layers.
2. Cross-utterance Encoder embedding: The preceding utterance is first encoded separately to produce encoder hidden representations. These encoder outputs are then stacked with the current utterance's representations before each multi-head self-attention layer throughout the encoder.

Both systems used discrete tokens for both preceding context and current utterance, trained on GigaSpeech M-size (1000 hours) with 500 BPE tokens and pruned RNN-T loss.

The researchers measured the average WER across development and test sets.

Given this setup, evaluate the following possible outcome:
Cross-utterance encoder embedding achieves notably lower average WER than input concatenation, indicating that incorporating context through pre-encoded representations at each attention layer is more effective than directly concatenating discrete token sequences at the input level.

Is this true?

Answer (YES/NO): YES